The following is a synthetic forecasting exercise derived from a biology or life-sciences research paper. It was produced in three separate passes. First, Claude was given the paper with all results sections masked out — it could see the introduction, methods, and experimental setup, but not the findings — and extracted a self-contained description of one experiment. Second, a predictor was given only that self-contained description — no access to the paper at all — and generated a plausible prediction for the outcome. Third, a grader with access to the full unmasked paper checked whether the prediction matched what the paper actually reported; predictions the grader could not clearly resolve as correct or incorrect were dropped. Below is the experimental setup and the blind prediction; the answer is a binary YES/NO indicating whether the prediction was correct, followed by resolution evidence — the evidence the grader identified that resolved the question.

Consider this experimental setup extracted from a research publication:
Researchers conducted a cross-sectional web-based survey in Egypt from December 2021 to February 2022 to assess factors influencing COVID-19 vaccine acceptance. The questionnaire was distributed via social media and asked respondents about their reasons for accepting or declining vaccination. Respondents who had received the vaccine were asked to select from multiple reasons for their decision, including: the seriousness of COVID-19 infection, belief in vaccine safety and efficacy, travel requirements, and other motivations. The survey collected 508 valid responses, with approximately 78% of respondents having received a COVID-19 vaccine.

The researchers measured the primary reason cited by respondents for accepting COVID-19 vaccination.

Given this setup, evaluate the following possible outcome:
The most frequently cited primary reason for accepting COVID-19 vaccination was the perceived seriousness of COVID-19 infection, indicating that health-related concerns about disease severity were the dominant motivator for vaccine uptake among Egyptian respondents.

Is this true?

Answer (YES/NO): YES